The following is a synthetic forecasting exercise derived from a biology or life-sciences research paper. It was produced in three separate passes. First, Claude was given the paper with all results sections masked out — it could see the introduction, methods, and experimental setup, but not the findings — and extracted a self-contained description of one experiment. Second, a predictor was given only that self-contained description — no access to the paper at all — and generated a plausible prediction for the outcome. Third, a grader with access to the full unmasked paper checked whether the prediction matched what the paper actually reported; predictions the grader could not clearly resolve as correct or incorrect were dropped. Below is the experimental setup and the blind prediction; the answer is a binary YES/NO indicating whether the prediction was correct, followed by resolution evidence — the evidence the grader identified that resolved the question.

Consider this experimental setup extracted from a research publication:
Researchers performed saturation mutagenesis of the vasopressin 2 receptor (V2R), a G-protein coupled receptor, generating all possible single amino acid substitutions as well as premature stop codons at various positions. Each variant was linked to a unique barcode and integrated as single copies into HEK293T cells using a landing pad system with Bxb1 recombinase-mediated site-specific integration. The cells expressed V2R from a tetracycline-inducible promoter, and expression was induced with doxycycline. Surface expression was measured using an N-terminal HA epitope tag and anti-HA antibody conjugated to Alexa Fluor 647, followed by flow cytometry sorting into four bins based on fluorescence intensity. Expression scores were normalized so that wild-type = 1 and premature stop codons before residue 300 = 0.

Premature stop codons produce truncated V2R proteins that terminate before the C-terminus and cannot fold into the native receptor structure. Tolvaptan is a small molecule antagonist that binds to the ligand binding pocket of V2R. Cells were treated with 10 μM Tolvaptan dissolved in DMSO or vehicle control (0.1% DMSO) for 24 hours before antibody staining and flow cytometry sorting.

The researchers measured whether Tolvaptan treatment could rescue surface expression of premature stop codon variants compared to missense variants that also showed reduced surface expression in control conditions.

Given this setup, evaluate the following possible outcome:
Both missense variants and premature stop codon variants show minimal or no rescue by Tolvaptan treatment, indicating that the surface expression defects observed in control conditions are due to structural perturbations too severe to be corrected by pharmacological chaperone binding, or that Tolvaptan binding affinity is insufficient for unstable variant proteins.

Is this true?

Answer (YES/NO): NO